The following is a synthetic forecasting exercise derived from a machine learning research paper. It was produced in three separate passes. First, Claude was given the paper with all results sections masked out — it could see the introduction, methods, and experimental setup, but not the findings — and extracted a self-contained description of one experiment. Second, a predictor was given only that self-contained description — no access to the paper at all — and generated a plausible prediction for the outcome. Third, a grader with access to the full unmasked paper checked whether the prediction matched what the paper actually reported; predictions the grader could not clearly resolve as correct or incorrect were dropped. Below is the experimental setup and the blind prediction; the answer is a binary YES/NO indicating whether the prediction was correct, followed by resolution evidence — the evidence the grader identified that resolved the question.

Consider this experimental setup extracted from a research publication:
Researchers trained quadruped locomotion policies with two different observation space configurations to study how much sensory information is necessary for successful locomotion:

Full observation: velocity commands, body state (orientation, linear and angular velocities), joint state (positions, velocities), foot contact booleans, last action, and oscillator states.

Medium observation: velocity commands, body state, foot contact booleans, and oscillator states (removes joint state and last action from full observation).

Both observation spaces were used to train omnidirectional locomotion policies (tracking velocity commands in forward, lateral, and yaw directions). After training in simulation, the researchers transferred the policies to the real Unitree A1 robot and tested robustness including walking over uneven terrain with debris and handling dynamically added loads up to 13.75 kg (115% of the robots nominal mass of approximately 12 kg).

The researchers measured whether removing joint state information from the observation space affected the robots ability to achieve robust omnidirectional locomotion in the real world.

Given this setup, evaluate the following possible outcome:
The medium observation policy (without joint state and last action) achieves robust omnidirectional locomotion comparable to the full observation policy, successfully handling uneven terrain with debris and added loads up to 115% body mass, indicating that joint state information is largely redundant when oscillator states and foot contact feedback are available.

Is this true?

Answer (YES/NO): YES